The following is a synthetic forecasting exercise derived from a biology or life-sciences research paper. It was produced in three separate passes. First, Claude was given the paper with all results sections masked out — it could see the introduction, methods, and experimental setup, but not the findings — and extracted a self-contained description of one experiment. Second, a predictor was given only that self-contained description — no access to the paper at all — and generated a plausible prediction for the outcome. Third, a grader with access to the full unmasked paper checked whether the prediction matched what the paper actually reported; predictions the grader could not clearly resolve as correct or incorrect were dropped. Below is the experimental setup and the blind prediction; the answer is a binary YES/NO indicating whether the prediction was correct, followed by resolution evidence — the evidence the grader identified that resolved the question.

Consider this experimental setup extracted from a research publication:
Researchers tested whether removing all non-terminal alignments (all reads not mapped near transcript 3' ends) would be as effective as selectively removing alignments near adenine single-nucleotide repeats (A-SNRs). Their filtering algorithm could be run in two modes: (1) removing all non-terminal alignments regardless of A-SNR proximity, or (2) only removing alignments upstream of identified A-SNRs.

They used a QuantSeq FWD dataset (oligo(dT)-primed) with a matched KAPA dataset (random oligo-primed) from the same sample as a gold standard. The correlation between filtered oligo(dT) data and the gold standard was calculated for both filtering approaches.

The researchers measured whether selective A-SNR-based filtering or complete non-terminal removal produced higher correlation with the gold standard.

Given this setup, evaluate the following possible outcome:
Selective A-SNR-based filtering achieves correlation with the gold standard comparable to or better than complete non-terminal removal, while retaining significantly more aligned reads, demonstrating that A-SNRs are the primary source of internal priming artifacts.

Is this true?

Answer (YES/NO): YES